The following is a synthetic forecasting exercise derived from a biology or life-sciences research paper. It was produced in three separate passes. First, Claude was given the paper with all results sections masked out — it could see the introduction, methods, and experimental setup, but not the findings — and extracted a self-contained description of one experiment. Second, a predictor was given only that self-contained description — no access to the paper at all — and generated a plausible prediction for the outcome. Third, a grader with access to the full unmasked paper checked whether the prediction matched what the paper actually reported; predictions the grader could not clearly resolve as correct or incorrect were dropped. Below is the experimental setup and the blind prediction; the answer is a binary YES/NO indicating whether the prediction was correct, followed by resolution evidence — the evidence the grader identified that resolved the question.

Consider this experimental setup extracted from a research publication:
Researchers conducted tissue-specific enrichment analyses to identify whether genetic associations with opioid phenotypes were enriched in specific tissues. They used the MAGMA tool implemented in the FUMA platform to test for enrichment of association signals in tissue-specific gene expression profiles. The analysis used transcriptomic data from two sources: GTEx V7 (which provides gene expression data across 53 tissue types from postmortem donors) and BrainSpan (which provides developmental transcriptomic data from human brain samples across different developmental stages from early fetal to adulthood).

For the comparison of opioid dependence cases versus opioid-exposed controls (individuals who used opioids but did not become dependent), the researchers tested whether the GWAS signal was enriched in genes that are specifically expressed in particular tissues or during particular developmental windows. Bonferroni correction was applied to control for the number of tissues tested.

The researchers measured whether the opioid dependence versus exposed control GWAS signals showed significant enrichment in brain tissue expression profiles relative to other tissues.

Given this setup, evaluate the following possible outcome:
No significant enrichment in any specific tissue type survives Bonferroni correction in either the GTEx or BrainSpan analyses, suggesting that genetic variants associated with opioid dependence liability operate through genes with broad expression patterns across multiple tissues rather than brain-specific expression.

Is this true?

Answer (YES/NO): YES